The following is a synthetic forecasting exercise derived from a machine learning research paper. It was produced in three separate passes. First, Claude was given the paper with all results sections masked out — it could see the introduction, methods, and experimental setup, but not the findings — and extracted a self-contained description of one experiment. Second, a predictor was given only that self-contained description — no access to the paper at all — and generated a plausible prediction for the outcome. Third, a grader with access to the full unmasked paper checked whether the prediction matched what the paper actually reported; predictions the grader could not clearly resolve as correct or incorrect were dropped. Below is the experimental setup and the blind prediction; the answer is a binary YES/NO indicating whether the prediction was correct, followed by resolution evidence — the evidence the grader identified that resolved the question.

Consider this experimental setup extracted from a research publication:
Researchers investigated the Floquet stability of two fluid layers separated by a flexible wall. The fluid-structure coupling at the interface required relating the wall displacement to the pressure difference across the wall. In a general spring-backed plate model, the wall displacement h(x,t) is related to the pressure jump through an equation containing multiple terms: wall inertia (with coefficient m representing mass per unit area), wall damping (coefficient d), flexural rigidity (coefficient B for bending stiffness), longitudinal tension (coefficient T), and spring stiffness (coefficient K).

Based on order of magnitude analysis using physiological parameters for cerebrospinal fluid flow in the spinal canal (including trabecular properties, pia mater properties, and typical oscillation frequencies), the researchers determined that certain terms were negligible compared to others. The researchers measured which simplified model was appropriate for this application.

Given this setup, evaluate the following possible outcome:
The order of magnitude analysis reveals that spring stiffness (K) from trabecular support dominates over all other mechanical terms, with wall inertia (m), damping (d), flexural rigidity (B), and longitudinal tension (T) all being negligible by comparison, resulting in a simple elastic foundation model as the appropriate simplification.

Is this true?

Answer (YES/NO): YES